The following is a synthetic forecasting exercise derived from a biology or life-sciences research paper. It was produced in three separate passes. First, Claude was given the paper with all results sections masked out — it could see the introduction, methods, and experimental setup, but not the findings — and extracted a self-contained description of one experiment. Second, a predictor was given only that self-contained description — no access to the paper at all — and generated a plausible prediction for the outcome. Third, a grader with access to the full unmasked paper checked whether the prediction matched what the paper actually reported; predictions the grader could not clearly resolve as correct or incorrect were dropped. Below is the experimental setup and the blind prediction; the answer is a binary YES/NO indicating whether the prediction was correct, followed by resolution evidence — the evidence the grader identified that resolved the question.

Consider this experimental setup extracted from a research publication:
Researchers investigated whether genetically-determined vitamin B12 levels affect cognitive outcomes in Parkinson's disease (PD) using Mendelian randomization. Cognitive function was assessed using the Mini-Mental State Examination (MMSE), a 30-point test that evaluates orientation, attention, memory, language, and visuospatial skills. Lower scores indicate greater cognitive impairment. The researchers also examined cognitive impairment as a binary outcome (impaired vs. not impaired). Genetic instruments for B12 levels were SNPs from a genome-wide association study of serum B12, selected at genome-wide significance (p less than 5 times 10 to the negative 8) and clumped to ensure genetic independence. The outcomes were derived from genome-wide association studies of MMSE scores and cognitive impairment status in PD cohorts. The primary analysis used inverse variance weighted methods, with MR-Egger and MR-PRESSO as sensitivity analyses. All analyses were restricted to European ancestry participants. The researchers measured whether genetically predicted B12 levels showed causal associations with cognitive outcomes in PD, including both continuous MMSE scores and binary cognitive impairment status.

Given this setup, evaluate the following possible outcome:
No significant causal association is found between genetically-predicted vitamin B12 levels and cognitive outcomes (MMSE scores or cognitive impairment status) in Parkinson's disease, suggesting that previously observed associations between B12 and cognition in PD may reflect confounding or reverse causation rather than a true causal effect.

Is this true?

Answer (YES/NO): YES